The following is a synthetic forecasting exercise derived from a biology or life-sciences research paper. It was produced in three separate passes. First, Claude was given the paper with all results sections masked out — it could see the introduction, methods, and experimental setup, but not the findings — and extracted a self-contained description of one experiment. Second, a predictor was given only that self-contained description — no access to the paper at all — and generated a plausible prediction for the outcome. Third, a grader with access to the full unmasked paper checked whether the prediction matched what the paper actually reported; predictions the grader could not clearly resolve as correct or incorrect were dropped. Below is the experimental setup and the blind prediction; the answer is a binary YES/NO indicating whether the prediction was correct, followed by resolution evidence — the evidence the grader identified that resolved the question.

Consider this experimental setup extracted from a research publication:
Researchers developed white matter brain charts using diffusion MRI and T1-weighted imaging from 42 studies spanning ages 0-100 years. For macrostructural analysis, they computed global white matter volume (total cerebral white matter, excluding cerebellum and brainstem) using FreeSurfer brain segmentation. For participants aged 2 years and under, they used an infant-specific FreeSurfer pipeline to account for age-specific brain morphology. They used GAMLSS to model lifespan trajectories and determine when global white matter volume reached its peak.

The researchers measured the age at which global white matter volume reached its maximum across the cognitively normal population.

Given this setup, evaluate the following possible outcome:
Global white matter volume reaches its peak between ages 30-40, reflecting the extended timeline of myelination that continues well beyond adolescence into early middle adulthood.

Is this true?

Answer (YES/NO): YES